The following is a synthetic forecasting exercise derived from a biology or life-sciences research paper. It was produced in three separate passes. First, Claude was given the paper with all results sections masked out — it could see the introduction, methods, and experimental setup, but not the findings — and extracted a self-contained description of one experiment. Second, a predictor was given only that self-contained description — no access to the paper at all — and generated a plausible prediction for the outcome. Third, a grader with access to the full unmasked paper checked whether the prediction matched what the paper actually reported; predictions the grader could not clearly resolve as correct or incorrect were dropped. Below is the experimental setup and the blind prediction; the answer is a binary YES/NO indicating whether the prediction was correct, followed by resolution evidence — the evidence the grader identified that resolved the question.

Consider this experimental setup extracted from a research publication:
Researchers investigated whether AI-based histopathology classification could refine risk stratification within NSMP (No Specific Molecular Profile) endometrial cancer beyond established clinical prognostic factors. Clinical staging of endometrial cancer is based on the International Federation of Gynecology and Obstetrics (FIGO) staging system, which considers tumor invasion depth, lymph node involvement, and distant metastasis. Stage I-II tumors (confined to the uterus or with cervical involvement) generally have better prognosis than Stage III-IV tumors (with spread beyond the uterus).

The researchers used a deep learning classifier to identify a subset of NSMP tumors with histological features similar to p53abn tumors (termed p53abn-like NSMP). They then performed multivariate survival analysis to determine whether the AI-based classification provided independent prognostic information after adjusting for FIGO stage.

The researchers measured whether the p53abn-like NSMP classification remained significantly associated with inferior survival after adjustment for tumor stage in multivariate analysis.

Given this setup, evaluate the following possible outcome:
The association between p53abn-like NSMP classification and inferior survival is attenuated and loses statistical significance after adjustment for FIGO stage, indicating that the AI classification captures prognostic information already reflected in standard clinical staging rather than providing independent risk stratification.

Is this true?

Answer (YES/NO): NO